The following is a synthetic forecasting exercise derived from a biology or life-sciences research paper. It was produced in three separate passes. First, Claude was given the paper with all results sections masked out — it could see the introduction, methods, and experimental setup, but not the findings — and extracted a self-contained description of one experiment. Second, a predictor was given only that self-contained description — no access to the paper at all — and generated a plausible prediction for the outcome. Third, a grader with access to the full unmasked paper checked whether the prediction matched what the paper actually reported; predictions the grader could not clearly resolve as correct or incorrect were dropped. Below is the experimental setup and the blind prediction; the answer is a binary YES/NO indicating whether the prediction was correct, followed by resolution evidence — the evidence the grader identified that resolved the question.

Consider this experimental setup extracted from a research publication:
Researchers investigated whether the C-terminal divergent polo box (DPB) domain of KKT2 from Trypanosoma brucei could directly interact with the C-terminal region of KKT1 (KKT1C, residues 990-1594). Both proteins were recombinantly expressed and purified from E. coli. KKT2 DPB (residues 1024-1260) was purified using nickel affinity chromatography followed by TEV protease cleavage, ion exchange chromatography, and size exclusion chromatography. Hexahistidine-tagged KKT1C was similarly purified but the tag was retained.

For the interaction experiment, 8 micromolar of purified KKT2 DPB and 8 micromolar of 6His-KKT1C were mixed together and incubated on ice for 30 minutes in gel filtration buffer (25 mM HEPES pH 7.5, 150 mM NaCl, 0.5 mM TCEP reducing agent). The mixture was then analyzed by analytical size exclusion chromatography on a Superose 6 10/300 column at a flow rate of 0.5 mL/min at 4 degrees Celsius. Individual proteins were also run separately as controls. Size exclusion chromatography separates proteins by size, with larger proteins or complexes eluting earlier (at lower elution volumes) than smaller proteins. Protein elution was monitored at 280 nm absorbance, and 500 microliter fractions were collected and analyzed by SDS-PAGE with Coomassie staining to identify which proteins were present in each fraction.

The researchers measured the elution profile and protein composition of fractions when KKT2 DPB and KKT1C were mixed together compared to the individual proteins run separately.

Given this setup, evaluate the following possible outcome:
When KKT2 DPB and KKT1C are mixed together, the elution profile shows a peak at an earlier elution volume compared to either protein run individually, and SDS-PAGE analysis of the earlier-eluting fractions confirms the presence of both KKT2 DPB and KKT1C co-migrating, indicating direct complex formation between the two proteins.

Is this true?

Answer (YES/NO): NO